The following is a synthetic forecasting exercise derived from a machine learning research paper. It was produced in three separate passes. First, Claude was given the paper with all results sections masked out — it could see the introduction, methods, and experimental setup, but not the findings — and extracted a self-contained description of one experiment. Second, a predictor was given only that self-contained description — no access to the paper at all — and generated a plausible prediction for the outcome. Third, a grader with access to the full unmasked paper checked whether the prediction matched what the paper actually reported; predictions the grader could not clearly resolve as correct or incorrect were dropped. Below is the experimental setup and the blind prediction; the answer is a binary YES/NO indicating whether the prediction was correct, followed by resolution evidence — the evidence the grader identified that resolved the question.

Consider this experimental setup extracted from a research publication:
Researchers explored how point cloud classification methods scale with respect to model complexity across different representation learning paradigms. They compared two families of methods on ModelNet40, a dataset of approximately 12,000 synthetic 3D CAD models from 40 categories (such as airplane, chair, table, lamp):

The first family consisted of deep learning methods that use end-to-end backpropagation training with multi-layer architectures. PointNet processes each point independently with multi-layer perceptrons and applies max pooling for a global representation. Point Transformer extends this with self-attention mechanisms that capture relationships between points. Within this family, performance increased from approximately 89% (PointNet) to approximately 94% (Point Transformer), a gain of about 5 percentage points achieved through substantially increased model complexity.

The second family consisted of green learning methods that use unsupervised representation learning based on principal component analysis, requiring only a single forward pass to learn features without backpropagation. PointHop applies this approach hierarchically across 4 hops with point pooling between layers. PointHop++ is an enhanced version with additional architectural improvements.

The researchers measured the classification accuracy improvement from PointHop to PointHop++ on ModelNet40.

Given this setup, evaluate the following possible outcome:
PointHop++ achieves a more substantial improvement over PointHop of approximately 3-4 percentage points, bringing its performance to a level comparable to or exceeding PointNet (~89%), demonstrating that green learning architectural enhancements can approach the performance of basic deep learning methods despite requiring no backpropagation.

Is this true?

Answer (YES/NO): NO